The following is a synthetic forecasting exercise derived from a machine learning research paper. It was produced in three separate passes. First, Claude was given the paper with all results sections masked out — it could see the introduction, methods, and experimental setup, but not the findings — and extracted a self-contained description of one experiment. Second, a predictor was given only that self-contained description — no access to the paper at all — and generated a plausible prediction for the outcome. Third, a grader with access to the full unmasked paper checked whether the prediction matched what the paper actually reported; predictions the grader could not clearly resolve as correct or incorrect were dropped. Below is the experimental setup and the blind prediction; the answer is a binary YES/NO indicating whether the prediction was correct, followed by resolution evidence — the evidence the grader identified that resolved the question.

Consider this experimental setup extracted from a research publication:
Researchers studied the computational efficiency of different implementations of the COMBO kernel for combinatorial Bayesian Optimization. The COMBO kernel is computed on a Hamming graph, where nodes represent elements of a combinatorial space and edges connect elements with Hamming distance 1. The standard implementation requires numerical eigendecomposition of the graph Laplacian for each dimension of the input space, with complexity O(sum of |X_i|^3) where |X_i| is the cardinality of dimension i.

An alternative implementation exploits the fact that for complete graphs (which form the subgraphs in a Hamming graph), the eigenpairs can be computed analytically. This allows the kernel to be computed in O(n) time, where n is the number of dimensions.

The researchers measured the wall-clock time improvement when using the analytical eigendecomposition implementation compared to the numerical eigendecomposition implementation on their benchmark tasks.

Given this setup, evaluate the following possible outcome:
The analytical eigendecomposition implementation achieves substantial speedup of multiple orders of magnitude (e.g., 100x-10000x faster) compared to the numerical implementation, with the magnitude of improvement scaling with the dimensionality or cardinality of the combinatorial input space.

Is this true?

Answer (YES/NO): NO